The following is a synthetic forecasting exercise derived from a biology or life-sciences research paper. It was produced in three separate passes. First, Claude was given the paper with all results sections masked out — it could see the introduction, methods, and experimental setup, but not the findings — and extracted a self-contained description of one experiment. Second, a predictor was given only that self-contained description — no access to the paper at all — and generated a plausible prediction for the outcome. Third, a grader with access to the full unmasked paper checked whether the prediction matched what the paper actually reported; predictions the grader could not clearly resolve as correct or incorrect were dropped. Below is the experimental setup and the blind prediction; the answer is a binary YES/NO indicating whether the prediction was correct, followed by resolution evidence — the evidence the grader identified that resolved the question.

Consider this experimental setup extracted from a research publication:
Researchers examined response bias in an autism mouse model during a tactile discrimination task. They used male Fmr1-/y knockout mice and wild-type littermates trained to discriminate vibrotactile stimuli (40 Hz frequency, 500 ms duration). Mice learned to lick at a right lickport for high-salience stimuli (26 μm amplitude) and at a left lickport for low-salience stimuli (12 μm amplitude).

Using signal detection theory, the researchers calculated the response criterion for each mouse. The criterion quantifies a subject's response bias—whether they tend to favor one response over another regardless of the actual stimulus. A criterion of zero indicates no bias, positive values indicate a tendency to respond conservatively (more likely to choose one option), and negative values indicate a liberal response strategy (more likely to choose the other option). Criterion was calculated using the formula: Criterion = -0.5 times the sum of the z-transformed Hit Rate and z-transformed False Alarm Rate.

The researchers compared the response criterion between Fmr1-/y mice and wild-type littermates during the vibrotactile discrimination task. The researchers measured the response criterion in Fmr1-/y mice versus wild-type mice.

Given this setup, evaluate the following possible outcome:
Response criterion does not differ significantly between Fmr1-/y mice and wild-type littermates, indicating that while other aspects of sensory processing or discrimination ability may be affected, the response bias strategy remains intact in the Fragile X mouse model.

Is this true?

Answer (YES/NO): YES